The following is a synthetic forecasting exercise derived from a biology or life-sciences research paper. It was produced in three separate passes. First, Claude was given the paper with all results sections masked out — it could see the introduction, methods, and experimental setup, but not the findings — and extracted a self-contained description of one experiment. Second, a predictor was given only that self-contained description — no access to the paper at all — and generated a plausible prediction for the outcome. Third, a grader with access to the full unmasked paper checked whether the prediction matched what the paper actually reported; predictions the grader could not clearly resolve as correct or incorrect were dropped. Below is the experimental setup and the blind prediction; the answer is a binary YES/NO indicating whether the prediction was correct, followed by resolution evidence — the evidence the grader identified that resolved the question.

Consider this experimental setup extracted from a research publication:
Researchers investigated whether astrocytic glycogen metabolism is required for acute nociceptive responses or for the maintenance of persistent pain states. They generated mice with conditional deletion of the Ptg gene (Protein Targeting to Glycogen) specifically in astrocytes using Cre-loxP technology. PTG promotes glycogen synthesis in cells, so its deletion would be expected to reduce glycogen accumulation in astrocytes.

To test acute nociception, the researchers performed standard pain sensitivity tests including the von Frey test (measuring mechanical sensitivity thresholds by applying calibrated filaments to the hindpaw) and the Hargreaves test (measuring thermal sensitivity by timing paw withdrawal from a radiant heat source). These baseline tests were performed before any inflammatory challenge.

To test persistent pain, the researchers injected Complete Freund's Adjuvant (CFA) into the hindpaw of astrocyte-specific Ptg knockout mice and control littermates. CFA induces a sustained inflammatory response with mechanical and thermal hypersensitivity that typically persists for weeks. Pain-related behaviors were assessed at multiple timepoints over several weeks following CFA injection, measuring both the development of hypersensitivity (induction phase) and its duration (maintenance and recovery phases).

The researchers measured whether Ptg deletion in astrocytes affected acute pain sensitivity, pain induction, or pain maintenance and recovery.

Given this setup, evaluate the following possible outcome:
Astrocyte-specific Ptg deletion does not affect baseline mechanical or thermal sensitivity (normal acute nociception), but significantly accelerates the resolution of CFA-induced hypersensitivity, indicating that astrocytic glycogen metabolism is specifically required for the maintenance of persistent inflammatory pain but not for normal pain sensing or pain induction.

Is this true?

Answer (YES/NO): YES